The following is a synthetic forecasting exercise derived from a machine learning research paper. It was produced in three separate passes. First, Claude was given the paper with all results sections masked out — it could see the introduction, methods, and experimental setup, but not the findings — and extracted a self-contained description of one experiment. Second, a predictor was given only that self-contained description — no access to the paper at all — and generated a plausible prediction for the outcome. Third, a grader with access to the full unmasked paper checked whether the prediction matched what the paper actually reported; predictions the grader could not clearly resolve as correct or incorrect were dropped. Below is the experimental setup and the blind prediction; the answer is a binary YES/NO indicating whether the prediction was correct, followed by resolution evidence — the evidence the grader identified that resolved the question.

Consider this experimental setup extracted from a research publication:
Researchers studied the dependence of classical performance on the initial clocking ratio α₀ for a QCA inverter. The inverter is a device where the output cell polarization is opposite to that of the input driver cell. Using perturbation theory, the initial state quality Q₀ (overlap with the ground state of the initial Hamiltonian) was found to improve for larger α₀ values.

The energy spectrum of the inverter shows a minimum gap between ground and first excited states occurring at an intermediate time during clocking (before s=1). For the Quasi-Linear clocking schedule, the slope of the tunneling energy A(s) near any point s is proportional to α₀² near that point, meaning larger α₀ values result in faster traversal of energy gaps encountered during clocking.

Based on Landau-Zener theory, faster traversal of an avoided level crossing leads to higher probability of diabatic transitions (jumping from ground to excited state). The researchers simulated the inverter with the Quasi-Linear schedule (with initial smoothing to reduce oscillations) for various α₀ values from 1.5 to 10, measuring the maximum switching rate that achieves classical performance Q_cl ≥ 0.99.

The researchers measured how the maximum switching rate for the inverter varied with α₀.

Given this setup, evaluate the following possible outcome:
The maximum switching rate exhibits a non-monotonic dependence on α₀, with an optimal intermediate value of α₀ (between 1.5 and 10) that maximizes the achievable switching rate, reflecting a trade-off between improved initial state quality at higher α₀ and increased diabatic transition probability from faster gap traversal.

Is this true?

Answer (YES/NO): NO